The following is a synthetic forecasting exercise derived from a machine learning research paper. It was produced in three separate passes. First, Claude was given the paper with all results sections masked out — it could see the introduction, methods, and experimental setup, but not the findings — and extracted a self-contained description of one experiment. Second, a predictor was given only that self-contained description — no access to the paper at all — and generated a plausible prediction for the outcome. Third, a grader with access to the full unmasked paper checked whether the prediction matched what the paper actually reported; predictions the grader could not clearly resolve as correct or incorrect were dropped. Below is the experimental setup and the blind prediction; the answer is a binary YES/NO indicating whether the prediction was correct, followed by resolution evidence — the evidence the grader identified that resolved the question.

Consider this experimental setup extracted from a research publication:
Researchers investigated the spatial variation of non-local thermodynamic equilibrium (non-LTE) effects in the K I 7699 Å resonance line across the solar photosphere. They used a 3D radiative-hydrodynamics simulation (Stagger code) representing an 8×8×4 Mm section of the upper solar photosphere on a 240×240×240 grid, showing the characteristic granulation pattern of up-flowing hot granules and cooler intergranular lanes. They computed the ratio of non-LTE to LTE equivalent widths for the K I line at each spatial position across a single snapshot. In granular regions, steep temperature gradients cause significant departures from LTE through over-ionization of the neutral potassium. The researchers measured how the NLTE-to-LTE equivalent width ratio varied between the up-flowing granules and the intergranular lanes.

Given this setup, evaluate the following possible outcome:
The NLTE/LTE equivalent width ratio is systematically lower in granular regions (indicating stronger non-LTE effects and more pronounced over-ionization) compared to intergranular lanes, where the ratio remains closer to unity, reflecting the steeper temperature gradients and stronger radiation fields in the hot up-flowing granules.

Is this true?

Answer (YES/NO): YES